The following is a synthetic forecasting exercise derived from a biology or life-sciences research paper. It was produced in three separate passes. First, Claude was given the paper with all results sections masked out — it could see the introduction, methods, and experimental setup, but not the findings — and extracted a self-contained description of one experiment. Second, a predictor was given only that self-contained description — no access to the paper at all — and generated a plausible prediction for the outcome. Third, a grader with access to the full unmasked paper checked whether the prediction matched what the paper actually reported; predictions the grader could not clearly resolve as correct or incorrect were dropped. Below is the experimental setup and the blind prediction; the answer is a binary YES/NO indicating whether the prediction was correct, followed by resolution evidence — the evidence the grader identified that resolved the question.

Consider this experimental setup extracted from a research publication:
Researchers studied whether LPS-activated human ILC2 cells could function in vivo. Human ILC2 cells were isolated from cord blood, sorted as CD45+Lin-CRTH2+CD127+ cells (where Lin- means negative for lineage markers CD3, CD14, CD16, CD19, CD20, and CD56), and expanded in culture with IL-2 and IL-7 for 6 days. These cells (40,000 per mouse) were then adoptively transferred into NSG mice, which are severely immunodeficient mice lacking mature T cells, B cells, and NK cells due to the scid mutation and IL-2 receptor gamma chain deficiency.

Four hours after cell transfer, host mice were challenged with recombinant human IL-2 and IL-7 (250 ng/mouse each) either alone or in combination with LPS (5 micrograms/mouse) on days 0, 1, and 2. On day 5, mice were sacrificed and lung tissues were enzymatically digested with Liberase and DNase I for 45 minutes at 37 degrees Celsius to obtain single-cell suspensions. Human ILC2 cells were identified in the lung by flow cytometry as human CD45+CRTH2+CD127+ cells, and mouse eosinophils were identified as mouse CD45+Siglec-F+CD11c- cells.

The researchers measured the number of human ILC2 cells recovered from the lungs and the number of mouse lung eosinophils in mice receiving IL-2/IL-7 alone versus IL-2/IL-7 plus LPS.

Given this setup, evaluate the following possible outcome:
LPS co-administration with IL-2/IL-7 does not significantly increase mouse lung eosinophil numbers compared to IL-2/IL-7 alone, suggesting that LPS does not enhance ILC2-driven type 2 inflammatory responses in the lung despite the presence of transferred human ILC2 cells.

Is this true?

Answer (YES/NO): NO